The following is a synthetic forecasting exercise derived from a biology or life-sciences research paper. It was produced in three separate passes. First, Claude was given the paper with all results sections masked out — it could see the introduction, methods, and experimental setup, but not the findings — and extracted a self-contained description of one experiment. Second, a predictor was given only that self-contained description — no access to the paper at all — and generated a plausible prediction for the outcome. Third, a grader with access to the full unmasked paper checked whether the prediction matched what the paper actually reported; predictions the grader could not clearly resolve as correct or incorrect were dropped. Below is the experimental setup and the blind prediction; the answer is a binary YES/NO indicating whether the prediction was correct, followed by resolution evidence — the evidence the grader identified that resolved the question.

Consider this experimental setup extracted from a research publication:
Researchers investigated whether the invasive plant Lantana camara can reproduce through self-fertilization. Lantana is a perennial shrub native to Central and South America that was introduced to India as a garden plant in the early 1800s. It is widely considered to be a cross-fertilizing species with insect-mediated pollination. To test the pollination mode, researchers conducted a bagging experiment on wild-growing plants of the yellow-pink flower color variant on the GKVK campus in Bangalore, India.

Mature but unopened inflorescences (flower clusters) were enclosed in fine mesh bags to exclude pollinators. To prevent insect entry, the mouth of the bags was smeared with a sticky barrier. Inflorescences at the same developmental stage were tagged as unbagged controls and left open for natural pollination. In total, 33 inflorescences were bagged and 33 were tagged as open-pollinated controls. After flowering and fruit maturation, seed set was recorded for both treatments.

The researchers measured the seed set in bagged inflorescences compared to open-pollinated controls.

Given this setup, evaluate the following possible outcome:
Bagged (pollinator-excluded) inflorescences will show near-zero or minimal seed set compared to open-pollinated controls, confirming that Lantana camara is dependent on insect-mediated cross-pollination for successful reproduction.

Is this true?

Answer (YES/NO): NO